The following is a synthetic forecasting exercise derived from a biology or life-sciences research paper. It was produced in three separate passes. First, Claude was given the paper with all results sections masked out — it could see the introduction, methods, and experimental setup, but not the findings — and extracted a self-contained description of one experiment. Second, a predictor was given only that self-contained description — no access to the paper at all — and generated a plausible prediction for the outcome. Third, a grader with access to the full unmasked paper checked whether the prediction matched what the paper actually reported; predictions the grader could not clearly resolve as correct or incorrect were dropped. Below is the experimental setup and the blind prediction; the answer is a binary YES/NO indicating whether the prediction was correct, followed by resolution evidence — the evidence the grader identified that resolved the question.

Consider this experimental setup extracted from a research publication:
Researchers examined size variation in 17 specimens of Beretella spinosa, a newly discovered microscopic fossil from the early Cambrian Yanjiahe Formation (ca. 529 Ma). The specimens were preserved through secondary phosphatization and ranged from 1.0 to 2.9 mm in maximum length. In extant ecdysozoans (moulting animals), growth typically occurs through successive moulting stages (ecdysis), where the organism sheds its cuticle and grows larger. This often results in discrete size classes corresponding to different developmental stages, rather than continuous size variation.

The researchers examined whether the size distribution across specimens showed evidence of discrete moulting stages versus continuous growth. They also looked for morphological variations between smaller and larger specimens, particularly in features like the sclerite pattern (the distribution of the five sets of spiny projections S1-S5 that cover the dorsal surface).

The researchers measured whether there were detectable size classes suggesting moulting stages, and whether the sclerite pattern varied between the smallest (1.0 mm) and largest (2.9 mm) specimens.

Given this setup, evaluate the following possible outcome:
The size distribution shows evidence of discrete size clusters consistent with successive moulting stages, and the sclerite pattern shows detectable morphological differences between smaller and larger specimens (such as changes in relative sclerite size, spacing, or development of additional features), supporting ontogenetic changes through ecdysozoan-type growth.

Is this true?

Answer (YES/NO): NO